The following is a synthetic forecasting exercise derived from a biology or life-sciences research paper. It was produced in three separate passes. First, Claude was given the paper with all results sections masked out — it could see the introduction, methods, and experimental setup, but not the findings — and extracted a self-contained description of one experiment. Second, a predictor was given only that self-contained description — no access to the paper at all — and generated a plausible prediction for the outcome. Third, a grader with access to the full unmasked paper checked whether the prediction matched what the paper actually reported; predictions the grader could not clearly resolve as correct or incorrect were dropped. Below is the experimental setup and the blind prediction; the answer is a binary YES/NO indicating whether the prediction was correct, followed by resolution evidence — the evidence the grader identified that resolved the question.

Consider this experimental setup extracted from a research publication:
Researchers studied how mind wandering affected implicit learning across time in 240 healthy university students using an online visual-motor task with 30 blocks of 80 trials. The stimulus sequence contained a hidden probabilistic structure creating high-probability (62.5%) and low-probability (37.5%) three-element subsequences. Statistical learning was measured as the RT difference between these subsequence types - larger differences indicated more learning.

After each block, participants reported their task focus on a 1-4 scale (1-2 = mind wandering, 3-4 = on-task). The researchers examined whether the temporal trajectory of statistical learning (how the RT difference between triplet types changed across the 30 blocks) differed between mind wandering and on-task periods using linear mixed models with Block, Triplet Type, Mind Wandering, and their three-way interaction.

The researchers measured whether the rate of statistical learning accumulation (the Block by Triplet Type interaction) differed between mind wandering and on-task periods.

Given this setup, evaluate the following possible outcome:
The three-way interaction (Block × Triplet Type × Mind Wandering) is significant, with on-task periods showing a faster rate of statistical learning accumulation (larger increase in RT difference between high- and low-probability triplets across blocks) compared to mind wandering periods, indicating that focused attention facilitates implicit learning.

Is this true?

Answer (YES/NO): NO